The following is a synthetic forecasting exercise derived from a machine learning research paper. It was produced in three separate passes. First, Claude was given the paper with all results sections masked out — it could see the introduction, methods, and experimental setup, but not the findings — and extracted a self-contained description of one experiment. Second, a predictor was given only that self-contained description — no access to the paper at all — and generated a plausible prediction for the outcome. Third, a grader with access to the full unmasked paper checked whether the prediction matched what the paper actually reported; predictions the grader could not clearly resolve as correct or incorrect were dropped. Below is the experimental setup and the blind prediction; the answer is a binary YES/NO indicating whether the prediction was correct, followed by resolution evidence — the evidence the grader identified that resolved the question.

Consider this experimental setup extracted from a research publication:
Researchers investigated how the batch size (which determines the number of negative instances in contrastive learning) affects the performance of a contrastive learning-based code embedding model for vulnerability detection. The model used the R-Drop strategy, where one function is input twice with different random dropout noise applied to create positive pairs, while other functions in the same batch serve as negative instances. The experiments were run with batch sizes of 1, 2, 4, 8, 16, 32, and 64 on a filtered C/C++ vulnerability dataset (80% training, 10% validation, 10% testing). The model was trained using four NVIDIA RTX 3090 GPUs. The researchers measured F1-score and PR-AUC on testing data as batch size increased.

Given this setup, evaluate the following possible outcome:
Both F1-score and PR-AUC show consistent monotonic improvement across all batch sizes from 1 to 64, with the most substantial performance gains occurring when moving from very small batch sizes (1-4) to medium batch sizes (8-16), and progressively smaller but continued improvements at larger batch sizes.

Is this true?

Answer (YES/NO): NO